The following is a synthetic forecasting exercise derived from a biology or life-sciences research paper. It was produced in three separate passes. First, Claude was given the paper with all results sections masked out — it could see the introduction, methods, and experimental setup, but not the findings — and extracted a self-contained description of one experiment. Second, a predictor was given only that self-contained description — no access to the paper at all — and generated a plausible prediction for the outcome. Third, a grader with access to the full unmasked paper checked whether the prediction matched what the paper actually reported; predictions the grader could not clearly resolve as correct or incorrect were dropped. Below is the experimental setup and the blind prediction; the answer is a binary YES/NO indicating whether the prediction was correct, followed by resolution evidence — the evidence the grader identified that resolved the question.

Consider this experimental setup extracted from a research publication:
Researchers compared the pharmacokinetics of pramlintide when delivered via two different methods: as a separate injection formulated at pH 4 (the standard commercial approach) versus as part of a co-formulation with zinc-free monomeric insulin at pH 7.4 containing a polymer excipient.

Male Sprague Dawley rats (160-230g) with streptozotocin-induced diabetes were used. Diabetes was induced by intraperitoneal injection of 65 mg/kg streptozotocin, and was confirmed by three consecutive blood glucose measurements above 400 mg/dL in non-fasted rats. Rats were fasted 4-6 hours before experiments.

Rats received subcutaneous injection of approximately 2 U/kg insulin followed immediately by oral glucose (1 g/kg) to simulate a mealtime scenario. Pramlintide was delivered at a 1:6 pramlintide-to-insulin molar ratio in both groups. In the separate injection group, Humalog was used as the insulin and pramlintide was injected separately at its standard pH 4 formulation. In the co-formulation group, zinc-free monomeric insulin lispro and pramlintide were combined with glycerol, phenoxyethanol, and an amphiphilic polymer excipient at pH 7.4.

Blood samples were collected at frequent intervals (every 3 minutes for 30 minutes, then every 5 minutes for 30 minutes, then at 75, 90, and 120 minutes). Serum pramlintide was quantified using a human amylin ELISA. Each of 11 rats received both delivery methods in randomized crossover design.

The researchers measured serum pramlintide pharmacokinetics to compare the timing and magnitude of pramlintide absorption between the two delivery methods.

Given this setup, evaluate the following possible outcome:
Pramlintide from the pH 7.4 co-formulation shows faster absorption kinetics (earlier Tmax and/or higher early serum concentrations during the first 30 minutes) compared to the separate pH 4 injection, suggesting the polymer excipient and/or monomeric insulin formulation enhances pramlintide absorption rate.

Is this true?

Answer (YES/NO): NO